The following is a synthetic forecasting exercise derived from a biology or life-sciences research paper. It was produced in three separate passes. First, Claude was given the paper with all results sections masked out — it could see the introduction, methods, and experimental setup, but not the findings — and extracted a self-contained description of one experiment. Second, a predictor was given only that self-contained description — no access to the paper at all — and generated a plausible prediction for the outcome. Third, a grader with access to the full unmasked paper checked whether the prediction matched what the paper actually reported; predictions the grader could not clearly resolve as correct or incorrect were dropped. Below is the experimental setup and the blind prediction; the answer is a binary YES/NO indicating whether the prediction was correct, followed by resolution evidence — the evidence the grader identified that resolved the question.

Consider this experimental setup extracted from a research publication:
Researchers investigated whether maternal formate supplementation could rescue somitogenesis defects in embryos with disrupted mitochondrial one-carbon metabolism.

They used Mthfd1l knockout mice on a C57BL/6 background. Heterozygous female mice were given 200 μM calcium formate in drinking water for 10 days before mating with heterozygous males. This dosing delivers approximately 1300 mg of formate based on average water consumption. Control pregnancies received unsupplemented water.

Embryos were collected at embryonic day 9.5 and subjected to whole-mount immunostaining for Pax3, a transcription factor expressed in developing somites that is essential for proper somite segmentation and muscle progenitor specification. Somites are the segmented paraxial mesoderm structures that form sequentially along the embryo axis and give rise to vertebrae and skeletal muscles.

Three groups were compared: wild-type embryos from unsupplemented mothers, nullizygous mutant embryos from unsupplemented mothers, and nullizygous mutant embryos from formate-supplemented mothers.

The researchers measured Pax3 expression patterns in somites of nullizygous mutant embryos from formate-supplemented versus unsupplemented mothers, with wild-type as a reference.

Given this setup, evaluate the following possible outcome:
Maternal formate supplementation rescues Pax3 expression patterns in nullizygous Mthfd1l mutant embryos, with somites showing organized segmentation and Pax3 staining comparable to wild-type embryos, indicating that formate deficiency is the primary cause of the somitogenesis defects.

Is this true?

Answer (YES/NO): YES